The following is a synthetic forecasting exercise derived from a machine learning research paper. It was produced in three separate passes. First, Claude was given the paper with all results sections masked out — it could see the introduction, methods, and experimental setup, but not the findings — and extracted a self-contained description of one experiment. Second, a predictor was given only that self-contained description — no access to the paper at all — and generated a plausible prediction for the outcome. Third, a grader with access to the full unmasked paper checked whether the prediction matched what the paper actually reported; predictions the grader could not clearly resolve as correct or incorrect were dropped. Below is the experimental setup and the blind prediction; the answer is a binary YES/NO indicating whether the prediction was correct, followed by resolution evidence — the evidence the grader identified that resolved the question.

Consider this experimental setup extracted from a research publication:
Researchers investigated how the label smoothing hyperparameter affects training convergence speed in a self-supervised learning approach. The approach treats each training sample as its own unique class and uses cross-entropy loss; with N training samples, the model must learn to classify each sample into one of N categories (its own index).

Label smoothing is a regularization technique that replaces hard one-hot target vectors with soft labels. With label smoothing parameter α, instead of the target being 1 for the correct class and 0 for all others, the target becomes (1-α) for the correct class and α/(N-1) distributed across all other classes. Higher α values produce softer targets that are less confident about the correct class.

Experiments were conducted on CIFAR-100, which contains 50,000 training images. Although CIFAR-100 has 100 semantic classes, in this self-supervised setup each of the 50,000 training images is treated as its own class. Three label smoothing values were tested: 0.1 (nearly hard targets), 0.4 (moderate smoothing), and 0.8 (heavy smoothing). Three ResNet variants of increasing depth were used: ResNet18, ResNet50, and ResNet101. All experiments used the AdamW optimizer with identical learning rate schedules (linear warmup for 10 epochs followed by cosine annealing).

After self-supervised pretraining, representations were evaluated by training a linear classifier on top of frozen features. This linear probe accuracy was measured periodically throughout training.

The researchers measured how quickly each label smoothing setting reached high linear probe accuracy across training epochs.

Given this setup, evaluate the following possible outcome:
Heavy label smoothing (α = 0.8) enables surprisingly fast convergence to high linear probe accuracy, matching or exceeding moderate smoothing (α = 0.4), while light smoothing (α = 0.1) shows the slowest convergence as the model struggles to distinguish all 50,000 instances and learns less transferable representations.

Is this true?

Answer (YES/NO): YES